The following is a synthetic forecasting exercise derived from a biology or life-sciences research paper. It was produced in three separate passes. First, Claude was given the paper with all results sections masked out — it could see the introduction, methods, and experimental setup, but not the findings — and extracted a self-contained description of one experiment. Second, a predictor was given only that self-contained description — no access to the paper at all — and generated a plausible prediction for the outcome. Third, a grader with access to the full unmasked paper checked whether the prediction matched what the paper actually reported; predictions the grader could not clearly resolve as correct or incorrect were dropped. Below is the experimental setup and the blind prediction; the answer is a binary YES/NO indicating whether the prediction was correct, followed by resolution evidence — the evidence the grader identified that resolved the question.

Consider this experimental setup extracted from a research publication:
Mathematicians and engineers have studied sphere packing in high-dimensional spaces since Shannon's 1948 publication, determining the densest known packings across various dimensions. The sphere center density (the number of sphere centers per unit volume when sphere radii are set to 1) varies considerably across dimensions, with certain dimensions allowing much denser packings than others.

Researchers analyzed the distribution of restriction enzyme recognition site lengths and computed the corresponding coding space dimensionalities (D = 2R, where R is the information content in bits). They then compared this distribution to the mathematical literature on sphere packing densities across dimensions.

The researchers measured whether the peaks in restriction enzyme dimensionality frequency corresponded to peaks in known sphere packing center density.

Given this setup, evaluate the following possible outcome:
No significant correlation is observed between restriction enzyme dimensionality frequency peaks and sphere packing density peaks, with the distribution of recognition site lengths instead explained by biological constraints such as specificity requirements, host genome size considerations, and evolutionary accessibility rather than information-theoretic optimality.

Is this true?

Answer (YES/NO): NO